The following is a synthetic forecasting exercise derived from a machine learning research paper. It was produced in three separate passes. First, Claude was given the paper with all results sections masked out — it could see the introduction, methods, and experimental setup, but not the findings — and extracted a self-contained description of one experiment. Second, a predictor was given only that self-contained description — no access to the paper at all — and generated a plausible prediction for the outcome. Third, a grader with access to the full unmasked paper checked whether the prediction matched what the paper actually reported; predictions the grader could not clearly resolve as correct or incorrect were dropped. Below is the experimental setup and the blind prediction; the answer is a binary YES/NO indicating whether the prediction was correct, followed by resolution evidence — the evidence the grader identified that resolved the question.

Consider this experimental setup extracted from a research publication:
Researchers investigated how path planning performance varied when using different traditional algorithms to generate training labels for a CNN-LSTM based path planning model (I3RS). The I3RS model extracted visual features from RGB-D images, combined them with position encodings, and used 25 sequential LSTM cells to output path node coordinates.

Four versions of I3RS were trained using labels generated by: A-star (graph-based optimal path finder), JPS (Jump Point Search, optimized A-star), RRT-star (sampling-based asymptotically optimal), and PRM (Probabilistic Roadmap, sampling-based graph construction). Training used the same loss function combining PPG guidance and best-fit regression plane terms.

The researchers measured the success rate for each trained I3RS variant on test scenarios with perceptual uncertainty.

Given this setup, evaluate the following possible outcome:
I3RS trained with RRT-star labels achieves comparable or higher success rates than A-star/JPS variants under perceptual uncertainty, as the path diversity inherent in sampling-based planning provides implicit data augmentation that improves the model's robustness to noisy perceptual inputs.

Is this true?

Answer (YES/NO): YES